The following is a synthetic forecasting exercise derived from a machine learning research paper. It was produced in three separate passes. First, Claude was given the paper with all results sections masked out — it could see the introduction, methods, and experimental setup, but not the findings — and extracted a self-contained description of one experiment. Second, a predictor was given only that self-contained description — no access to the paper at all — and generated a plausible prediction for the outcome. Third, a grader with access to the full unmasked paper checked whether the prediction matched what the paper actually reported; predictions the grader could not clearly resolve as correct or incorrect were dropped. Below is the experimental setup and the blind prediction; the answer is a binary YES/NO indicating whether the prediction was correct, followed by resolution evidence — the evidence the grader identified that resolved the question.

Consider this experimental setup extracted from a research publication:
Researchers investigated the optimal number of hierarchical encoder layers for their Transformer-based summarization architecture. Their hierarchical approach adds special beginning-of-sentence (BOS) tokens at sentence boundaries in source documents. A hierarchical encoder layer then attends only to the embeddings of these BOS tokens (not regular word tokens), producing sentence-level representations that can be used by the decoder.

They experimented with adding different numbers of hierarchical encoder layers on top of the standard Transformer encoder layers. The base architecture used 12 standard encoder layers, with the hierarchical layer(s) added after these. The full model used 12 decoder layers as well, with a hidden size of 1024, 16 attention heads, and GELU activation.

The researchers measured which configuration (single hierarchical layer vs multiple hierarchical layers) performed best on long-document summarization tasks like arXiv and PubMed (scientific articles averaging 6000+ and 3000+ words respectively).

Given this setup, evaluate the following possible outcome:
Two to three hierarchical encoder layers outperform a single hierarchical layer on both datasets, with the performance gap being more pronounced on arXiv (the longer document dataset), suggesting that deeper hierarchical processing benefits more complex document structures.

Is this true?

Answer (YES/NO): NO